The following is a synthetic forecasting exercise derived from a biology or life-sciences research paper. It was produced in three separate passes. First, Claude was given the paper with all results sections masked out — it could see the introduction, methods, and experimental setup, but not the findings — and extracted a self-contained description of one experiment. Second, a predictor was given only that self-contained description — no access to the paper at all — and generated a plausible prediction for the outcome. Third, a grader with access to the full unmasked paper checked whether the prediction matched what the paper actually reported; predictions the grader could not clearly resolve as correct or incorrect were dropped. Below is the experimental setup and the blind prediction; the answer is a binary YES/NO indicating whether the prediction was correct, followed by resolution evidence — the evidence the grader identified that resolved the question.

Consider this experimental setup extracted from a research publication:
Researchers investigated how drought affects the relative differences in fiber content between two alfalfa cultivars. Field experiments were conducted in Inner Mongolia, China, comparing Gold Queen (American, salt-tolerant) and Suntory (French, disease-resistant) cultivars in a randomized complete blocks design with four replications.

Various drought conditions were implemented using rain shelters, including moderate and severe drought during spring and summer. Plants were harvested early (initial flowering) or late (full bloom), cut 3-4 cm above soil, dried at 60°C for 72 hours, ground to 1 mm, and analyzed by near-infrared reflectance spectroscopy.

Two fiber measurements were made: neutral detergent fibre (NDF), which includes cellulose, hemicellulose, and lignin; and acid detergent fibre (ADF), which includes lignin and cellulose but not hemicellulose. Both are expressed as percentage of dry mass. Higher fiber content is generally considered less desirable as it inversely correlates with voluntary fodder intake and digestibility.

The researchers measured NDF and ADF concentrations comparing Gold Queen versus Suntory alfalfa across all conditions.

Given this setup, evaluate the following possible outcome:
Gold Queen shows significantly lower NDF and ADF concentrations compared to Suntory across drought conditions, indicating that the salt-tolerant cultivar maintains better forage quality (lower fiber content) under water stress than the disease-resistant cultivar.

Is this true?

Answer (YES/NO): NO